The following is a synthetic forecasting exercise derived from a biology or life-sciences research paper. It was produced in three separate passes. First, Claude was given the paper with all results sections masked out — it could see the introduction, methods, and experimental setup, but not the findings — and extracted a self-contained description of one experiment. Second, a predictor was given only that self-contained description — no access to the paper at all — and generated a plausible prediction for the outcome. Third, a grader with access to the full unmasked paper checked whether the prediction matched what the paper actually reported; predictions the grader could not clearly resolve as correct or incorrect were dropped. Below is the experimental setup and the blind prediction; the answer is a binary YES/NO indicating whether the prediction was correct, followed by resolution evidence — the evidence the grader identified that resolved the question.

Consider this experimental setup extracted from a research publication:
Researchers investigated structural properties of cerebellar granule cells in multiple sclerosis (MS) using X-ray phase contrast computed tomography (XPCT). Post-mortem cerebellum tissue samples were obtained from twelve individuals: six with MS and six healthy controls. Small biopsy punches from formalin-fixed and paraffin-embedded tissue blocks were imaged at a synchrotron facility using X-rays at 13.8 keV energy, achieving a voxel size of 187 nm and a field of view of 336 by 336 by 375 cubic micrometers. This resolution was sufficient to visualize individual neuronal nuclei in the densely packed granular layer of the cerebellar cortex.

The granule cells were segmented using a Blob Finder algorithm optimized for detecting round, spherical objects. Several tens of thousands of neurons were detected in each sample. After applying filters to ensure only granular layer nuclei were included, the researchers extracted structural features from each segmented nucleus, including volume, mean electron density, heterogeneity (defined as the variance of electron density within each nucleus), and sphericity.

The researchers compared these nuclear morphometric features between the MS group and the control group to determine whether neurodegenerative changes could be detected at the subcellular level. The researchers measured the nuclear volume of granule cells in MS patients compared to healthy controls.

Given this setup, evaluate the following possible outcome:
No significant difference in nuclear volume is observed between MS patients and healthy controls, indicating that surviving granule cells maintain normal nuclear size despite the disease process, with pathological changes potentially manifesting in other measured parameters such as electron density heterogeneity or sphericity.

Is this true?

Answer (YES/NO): YES